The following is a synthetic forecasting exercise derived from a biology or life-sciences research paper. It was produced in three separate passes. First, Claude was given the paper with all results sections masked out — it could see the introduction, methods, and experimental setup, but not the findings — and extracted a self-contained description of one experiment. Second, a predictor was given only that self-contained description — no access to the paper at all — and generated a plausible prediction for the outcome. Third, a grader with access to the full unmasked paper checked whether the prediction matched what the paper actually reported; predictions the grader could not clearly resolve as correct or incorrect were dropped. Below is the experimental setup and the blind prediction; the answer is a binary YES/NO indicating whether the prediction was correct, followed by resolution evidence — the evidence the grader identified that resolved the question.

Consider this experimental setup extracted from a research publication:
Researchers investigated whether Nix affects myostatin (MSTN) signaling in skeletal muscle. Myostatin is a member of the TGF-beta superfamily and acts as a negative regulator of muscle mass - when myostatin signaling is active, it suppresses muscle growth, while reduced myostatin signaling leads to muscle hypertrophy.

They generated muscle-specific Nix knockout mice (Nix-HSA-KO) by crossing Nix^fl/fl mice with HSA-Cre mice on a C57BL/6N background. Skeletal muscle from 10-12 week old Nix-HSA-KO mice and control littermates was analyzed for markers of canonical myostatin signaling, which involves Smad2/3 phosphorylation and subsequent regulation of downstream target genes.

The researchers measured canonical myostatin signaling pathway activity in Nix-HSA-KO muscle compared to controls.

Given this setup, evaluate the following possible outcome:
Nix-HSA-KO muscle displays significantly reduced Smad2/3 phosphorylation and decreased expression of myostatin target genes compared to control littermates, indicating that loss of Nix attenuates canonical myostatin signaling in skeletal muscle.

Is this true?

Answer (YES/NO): YES